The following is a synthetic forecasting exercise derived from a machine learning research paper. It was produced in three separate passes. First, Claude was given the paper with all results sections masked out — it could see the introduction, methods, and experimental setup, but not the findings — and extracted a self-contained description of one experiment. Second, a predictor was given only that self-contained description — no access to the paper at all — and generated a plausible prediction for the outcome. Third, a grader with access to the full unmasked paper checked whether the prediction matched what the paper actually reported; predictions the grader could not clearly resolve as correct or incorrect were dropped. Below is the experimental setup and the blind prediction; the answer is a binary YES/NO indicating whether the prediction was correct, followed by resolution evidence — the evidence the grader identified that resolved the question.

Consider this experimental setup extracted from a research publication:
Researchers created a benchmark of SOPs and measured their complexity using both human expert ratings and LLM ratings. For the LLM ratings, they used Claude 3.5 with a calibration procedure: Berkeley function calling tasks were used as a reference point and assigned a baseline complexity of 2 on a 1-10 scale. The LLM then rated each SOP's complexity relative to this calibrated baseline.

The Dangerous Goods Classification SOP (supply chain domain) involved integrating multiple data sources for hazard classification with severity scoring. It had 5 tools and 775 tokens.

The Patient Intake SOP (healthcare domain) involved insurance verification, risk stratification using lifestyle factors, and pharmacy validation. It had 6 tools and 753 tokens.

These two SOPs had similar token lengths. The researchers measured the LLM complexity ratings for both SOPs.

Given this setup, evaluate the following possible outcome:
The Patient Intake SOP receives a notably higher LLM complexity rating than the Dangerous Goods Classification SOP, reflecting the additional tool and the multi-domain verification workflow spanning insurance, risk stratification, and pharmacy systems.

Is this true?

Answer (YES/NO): NO